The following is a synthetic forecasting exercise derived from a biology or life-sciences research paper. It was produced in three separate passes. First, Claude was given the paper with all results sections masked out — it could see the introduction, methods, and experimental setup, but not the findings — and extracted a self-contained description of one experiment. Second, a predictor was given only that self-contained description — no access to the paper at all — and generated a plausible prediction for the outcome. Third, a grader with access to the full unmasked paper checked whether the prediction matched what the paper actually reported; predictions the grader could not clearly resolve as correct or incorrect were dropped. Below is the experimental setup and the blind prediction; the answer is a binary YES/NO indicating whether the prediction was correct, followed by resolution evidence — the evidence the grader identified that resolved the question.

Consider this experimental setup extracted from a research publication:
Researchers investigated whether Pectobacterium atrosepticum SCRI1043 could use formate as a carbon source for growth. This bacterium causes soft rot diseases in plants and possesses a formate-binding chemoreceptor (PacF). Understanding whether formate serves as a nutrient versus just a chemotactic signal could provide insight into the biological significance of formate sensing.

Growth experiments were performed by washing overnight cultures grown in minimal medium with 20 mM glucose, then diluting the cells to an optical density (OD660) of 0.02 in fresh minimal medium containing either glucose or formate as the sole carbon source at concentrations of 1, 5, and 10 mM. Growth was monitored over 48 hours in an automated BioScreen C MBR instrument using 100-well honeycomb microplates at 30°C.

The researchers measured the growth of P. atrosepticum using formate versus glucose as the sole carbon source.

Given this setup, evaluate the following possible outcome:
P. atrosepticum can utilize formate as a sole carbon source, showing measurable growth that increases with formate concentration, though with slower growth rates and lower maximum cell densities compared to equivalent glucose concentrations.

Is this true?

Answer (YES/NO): NO